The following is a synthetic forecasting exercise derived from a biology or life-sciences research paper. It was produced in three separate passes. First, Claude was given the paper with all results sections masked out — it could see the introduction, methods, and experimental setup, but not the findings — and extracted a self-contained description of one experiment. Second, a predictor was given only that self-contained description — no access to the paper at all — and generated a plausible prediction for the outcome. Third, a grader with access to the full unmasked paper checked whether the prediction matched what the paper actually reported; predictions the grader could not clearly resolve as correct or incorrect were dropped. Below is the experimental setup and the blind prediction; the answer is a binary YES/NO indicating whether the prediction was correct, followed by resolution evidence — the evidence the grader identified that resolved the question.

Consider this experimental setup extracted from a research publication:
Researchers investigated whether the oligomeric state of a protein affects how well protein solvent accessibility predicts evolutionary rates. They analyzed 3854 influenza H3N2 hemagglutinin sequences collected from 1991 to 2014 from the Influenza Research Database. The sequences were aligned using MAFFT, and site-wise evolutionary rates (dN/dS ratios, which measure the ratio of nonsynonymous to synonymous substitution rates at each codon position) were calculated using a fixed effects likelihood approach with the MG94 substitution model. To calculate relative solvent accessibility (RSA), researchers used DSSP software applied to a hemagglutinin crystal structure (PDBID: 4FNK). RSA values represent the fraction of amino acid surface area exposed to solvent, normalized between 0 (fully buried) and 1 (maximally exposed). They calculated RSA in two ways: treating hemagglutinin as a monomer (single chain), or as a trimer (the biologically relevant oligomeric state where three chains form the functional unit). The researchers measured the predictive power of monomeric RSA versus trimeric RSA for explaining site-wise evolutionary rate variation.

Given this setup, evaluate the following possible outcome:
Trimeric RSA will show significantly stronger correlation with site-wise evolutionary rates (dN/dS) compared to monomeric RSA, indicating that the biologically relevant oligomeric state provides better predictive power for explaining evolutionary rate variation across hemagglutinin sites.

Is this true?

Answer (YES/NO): YES